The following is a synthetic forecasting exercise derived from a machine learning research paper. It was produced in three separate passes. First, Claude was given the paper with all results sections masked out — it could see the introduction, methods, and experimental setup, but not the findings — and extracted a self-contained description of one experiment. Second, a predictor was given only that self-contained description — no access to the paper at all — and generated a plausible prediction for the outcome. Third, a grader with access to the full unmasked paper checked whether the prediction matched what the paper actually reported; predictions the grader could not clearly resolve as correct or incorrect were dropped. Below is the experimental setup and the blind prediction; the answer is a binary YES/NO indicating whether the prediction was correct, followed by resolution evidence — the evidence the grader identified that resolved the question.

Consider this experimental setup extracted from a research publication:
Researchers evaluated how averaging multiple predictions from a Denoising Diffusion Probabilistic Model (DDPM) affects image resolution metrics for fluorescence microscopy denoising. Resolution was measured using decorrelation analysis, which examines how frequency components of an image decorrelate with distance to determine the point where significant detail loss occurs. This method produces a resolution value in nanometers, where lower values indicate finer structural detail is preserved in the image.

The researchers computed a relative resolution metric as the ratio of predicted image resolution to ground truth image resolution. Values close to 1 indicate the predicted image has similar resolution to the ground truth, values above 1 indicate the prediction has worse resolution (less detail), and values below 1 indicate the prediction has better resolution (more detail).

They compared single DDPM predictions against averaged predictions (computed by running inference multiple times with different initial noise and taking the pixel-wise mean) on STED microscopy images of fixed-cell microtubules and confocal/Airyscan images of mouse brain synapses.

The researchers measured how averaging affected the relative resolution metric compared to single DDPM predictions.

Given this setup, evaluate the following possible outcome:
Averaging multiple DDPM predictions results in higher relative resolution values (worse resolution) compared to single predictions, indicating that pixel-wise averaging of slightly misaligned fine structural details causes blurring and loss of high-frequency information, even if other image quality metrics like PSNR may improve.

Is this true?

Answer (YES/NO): YES